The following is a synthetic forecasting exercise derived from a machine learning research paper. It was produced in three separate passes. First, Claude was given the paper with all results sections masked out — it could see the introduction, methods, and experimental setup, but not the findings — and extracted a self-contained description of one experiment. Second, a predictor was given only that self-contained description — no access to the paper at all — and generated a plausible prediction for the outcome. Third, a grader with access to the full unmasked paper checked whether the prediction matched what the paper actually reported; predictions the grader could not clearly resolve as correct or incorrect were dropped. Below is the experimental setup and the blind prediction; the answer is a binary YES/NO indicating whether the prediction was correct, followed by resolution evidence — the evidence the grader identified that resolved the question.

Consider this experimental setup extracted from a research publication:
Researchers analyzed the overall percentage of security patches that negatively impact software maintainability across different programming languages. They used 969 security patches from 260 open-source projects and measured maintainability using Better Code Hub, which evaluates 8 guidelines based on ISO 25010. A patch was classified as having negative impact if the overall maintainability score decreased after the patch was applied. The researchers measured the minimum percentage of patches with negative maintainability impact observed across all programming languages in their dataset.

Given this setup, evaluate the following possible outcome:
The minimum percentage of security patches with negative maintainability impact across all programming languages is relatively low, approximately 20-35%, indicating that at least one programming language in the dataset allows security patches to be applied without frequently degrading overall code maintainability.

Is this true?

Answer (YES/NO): NO